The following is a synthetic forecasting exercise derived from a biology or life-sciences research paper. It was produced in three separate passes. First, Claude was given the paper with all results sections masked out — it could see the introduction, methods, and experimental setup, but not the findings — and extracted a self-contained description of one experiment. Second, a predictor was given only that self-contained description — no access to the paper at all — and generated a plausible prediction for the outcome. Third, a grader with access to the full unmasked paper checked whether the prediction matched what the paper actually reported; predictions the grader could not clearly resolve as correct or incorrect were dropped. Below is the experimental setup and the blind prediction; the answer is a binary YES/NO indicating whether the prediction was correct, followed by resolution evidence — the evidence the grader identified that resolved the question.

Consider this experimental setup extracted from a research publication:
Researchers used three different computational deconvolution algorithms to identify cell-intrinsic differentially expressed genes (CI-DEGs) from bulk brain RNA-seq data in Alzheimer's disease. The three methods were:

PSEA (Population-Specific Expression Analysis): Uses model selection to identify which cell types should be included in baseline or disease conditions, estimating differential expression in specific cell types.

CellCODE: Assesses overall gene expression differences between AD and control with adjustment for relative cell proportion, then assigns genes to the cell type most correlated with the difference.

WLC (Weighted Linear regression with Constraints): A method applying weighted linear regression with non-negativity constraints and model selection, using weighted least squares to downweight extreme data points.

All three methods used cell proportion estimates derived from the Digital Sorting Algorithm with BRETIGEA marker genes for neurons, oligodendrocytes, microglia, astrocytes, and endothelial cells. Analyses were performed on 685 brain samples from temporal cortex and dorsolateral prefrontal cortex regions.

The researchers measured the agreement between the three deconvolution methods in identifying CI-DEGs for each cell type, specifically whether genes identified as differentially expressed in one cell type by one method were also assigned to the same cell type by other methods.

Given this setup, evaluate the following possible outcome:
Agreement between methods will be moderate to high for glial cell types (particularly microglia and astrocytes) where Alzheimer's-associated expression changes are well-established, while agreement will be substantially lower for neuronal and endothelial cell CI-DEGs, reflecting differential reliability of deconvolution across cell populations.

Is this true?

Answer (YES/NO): NO